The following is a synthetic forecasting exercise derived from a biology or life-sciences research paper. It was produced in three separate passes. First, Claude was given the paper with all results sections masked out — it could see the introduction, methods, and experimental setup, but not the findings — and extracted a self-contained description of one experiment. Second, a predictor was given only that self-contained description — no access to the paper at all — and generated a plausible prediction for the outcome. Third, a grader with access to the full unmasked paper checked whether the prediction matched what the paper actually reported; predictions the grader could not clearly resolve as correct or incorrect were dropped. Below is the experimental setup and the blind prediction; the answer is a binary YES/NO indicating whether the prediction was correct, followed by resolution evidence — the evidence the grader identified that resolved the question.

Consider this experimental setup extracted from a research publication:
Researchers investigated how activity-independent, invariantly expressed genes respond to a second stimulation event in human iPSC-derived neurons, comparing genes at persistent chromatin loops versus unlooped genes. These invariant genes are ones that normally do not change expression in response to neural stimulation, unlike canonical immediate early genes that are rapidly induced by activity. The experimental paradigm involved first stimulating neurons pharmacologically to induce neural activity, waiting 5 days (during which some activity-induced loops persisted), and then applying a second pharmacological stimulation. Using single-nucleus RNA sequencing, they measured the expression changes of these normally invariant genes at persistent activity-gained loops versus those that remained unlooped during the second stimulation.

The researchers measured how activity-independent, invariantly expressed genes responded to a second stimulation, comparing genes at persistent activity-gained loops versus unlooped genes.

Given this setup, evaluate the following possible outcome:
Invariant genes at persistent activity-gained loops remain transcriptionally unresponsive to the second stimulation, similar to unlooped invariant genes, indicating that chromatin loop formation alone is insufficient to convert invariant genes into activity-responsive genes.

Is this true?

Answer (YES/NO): NO